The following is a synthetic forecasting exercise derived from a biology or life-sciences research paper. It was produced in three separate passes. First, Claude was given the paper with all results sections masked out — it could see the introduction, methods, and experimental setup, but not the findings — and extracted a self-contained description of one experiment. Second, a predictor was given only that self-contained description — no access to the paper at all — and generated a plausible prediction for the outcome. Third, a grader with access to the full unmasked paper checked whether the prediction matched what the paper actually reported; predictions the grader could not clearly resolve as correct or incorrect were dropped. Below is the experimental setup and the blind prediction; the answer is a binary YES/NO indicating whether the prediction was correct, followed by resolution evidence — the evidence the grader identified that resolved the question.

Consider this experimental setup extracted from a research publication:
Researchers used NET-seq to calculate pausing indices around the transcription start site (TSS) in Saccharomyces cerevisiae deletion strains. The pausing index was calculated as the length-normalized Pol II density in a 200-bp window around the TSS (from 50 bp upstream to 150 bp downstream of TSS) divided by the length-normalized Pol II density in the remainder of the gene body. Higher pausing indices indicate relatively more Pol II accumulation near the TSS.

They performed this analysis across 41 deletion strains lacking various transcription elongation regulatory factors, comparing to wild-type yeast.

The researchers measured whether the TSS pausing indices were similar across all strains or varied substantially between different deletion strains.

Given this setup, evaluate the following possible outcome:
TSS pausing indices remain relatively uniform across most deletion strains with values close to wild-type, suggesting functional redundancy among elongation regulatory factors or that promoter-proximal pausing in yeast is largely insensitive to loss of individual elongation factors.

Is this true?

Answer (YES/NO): NO